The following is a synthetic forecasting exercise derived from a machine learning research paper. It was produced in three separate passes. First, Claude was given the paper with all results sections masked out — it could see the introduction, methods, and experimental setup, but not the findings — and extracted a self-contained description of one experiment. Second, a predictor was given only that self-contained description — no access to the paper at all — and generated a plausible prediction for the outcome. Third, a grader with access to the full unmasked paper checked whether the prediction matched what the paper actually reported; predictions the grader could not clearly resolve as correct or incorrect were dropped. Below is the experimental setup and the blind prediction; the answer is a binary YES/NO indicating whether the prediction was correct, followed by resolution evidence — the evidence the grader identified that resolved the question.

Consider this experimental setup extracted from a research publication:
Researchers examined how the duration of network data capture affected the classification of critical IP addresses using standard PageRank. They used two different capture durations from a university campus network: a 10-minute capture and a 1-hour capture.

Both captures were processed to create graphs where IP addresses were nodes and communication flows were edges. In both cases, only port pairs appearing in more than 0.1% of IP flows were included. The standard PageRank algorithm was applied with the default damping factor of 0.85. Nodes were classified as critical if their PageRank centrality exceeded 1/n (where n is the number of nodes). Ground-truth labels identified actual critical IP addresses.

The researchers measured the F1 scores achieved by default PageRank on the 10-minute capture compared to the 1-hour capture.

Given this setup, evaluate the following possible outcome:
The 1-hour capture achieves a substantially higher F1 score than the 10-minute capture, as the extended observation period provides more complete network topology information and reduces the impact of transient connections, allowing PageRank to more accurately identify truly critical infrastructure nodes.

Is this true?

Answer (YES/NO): NO